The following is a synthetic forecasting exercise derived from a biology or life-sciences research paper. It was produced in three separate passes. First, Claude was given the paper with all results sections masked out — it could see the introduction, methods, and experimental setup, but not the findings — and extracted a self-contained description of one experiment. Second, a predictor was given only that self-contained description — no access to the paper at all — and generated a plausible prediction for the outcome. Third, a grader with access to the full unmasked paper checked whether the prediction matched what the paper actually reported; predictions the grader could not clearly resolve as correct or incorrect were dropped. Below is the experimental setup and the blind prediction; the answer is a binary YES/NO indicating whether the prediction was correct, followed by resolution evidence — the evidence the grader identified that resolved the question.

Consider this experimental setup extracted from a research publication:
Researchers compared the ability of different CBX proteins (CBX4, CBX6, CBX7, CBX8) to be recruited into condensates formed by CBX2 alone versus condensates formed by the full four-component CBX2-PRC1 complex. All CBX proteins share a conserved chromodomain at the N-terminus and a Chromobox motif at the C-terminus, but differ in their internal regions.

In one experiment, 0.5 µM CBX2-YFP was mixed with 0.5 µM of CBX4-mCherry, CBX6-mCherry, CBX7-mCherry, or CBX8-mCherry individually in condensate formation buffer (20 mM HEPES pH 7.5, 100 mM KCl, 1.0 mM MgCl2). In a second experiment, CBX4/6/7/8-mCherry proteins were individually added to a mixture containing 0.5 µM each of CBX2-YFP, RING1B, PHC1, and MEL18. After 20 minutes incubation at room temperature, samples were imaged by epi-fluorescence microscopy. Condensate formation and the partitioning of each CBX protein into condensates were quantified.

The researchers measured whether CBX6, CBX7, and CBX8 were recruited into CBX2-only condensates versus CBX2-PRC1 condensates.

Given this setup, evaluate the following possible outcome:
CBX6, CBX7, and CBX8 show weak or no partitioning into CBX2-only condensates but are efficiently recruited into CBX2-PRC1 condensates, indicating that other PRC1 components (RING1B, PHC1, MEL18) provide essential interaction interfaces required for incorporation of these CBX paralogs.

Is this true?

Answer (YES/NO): NO